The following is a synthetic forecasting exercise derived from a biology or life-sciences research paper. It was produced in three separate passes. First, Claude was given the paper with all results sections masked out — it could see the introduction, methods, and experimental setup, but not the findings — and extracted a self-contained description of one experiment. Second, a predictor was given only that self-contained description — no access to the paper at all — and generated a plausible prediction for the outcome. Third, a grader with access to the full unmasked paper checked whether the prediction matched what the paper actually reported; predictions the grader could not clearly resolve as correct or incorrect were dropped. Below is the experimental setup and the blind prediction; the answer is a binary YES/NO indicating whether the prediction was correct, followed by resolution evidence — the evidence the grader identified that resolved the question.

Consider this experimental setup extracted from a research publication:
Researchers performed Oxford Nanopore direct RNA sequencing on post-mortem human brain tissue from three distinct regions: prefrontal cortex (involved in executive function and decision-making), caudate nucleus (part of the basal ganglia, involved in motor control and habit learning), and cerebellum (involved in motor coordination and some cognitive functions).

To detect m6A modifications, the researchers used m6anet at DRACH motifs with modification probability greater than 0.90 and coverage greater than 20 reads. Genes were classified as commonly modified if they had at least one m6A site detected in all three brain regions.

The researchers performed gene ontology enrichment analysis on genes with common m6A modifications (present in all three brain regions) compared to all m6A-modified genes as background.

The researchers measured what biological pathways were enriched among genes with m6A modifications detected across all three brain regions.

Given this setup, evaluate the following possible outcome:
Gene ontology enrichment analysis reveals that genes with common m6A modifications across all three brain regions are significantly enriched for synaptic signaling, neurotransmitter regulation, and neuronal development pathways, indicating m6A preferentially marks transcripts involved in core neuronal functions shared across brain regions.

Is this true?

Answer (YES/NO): NO